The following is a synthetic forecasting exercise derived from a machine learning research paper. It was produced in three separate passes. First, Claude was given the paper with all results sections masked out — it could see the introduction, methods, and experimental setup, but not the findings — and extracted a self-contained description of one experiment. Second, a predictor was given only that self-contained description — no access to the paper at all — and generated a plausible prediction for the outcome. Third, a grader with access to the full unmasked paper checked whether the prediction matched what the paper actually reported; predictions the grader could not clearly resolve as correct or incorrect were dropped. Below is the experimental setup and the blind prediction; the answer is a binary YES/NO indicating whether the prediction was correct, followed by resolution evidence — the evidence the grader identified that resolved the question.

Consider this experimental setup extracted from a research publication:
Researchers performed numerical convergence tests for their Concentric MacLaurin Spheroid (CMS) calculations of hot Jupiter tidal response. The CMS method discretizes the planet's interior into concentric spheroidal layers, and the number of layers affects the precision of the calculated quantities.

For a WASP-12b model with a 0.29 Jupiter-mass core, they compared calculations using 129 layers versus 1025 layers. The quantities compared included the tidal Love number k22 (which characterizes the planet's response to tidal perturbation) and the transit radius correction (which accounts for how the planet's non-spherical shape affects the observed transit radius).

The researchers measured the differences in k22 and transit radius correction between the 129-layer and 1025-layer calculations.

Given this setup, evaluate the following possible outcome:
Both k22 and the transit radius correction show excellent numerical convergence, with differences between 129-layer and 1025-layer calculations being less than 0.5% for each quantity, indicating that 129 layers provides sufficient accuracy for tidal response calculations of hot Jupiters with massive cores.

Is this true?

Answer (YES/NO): NO